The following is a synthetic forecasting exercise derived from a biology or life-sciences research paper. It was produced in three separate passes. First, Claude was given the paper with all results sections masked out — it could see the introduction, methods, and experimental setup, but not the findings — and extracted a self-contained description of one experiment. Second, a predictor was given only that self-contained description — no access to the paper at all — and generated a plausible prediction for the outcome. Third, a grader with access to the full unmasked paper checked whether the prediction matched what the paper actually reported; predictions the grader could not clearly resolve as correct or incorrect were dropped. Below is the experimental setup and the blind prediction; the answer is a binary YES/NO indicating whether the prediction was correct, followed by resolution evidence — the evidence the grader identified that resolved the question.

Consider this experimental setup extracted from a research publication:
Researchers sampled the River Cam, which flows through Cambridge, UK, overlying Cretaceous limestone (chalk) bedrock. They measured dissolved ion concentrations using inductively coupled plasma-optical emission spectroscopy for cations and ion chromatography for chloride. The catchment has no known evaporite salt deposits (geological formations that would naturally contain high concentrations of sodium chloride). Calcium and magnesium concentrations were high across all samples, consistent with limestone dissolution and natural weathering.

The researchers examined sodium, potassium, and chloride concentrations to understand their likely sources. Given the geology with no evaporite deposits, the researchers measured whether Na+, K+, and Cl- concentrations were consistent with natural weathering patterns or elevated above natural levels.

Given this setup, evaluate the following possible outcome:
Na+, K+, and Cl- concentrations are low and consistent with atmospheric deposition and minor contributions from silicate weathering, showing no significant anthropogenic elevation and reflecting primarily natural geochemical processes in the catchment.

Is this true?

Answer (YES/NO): NO